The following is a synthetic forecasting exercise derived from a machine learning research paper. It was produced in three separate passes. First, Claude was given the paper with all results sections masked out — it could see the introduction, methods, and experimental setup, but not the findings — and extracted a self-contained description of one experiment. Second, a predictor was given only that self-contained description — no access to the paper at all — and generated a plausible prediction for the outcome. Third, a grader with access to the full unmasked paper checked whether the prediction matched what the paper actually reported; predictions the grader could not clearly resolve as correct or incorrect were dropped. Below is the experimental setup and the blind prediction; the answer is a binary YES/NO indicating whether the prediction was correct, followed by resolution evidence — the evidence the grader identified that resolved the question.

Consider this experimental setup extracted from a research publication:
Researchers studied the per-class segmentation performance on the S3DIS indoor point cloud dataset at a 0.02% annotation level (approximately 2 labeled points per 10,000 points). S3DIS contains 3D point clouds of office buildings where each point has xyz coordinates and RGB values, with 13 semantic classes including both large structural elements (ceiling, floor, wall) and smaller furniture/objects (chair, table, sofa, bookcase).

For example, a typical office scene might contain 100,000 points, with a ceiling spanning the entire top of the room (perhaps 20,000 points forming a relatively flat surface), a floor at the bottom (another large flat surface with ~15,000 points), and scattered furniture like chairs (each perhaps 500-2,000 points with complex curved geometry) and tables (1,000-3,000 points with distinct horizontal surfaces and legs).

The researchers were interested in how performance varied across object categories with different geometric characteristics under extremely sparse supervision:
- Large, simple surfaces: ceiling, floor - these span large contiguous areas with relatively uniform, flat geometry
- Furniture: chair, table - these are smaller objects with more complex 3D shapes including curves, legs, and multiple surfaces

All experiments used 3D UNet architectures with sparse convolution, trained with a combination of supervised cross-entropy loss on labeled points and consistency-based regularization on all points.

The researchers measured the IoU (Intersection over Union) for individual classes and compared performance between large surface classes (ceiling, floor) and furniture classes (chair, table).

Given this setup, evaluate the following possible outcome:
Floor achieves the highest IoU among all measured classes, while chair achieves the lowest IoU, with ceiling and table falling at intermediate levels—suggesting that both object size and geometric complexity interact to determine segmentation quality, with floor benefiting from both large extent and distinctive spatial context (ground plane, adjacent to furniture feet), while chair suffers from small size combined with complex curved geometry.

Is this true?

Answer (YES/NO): NO